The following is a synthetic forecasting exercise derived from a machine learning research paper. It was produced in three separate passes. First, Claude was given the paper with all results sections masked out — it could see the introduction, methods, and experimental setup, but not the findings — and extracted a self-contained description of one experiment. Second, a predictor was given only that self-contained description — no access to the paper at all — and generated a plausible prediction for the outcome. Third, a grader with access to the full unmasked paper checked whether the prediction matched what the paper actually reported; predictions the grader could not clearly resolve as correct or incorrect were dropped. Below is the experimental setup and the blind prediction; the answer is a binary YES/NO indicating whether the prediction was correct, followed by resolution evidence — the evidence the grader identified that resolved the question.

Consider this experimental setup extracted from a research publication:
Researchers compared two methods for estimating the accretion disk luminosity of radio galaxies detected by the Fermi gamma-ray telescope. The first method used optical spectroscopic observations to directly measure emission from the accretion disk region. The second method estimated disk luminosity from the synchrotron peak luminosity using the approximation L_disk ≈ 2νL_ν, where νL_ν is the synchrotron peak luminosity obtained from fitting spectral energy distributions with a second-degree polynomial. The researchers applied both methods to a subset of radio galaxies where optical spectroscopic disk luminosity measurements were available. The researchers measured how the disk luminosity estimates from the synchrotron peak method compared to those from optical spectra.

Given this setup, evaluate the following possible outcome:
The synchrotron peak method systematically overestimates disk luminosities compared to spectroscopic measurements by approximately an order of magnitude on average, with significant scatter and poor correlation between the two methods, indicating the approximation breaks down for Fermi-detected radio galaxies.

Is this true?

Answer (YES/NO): NO